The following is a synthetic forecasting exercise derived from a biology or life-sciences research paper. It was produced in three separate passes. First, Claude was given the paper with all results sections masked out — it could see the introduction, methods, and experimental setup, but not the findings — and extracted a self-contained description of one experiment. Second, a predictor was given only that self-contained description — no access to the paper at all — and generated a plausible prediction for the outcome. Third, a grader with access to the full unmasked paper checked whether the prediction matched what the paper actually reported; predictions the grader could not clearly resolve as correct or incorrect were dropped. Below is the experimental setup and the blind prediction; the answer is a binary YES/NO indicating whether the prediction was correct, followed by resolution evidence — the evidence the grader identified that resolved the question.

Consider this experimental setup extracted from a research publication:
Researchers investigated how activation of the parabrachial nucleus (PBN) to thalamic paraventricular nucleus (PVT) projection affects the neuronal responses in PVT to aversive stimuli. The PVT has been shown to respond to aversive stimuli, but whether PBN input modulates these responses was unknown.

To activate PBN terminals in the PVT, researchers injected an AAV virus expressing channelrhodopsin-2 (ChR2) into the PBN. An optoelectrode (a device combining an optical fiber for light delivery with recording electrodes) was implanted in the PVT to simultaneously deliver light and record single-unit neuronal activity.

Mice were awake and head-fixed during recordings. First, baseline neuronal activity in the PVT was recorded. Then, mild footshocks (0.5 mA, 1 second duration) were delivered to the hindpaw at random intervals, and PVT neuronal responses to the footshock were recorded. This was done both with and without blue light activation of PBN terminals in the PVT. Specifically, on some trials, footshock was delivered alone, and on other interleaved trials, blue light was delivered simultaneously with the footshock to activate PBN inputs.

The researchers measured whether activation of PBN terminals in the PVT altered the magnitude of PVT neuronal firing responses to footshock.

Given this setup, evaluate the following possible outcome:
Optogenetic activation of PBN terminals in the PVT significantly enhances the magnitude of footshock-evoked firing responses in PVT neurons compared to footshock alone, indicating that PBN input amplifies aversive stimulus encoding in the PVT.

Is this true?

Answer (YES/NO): YES